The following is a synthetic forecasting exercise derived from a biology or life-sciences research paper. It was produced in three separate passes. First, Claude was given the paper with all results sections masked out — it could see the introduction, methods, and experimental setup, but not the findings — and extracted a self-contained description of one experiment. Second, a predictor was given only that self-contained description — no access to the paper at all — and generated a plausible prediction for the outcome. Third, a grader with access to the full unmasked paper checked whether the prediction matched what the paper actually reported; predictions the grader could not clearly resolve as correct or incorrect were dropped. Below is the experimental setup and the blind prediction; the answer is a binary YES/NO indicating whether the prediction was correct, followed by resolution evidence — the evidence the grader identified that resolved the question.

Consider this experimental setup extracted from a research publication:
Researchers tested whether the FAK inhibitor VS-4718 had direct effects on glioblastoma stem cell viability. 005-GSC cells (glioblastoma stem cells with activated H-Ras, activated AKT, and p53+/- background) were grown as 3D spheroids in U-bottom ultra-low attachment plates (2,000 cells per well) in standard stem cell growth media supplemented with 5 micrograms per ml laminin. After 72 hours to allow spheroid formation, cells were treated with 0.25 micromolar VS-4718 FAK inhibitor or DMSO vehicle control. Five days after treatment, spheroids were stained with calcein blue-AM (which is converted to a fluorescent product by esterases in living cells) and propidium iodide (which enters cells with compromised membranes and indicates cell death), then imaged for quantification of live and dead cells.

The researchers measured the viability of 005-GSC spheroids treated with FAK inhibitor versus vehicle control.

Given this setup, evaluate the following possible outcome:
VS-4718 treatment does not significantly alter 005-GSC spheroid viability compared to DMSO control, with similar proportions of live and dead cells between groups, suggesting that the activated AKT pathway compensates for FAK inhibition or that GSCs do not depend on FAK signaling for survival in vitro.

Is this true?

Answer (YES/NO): YES